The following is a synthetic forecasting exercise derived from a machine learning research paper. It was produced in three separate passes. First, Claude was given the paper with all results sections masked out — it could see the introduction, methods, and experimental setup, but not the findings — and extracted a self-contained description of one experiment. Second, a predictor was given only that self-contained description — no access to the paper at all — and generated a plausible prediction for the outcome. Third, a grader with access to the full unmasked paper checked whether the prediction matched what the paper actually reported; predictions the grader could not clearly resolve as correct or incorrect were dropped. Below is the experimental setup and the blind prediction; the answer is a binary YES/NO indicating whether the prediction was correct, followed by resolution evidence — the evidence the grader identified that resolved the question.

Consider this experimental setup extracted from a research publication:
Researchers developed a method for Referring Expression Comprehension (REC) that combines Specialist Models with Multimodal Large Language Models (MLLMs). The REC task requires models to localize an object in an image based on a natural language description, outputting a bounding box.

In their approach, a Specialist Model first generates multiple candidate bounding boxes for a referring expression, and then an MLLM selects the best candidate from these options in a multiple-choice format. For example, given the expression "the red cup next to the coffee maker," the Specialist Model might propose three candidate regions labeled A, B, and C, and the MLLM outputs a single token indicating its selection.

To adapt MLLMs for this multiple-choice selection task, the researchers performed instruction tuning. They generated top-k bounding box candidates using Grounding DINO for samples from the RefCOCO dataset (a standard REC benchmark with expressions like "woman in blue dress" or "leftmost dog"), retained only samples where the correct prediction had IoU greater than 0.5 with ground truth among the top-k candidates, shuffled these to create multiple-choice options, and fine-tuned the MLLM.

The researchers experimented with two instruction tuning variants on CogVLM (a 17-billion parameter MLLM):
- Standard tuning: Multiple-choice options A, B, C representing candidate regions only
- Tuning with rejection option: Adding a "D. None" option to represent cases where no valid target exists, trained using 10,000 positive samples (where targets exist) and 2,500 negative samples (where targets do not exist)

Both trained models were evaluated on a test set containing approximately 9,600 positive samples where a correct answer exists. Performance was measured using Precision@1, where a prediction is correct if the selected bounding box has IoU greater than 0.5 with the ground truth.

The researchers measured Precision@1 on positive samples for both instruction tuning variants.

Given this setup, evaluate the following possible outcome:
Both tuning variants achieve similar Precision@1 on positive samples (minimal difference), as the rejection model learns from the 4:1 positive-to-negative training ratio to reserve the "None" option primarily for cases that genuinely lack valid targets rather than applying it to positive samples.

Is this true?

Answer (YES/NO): NO